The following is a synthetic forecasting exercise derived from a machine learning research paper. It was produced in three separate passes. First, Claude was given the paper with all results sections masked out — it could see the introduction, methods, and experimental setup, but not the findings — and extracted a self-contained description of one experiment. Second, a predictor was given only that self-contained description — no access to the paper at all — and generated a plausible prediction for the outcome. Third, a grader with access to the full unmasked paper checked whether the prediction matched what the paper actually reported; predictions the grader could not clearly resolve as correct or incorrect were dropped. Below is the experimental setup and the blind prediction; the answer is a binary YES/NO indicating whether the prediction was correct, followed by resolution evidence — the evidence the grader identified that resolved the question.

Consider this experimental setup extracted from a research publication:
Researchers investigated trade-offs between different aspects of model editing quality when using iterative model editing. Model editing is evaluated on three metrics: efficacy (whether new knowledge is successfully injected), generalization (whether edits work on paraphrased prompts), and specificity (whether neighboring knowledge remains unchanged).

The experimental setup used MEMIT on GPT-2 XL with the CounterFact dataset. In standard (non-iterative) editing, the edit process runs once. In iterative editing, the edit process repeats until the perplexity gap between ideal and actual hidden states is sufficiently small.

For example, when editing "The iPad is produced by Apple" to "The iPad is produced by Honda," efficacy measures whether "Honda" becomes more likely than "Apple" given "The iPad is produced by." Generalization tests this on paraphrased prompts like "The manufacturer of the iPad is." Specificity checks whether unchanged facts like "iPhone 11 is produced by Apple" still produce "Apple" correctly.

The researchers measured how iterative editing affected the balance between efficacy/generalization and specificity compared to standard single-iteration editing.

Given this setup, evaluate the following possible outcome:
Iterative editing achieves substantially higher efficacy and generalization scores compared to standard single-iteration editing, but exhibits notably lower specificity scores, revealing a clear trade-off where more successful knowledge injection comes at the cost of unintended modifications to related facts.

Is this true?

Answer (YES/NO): YES